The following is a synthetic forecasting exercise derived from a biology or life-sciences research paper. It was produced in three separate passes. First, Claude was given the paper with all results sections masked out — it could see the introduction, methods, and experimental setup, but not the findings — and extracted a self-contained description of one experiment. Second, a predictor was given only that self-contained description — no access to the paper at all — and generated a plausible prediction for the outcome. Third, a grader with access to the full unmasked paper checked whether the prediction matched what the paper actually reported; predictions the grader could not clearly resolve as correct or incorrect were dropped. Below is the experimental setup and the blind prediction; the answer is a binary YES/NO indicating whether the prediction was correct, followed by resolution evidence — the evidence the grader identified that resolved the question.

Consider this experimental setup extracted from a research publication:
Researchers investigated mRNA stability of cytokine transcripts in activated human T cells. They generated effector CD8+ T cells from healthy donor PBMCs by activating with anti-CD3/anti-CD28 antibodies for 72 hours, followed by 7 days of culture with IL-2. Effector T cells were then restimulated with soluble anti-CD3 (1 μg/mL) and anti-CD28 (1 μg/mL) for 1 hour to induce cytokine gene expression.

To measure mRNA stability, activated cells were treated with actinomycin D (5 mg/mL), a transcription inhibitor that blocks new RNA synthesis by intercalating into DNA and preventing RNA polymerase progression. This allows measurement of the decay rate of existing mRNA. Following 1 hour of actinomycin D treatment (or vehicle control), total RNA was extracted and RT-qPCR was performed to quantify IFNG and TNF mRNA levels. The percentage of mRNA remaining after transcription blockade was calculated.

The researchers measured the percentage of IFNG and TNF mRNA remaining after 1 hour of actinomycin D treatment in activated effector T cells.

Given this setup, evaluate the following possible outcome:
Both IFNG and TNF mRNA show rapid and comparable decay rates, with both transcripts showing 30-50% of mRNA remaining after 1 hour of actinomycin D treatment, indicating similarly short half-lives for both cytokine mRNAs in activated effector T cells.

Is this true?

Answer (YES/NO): NO